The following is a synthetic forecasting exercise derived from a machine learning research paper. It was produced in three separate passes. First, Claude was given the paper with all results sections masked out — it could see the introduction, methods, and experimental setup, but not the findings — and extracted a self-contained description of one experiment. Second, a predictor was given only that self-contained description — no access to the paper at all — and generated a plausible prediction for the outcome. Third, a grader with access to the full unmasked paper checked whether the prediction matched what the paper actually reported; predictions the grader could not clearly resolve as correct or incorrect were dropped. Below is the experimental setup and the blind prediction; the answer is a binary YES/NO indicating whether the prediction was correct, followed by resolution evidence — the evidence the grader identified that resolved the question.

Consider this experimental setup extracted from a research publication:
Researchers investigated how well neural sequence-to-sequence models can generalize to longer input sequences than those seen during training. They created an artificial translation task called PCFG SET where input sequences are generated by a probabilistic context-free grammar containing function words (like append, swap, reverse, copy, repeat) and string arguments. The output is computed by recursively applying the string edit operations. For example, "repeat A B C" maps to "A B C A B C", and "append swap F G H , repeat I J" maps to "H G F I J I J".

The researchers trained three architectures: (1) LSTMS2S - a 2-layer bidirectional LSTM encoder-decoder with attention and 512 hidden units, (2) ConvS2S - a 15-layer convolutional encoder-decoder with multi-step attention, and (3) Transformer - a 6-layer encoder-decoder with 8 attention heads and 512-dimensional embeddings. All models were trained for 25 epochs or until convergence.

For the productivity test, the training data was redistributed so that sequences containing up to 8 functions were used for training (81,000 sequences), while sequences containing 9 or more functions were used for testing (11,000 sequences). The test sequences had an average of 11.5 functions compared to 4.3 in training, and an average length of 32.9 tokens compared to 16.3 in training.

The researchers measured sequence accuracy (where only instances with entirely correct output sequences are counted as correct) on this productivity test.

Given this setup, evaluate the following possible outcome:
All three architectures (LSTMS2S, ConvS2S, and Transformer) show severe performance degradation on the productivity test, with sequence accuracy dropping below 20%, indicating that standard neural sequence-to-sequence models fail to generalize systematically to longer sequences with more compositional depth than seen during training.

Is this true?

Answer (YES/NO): NO